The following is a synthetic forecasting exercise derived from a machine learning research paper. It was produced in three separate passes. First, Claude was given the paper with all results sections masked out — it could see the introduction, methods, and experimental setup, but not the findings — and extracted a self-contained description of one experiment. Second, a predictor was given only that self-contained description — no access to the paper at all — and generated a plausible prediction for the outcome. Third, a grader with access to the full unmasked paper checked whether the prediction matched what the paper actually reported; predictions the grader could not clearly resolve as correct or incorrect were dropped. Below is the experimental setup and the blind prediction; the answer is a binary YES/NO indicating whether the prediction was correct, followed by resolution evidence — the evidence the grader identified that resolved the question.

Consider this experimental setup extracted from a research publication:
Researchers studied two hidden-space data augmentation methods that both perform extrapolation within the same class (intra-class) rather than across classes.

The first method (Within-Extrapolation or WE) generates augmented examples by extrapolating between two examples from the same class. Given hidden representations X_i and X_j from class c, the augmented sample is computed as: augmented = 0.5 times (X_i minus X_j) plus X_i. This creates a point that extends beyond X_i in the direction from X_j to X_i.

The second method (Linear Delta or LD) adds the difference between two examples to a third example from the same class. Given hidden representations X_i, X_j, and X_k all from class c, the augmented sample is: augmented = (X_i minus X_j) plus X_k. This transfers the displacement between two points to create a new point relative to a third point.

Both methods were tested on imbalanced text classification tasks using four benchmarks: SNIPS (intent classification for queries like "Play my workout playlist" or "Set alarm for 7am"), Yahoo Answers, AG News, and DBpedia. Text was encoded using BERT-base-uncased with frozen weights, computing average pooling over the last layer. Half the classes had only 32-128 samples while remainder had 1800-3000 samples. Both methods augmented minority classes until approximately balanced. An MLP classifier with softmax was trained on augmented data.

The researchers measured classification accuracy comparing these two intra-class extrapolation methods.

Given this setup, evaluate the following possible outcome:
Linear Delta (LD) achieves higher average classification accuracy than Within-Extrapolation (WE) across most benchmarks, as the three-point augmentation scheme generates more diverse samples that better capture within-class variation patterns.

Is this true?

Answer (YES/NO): NO